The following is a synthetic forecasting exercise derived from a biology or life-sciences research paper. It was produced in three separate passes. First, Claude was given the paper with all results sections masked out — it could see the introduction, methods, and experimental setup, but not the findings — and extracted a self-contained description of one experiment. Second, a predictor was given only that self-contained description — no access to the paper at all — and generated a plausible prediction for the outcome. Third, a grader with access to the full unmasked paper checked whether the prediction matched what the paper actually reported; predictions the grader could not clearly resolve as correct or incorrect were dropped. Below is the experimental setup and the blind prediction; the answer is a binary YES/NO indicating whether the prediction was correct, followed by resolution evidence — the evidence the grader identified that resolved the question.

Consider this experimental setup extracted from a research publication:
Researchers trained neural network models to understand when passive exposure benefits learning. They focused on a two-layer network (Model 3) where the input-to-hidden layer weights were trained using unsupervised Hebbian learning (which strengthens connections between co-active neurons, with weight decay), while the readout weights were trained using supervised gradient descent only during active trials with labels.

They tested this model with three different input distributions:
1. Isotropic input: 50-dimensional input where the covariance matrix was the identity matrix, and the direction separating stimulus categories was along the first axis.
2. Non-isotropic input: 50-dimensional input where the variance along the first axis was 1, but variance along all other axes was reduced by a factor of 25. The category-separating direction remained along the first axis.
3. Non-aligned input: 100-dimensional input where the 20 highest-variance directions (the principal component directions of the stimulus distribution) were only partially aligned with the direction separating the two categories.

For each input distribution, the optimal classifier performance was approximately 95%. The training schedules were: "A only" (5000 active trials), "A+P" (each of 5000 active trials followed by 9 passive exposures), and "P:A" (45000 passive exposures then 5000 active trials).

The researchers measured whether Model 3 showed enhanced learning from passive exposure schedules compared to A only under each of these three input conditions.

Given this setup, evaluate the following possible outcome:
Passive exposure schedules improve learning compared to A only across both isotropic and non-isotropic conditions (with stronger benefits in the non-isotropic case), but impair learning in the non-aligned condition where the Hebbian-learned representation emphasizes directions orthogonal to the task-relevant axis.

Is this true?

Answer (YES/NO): NO